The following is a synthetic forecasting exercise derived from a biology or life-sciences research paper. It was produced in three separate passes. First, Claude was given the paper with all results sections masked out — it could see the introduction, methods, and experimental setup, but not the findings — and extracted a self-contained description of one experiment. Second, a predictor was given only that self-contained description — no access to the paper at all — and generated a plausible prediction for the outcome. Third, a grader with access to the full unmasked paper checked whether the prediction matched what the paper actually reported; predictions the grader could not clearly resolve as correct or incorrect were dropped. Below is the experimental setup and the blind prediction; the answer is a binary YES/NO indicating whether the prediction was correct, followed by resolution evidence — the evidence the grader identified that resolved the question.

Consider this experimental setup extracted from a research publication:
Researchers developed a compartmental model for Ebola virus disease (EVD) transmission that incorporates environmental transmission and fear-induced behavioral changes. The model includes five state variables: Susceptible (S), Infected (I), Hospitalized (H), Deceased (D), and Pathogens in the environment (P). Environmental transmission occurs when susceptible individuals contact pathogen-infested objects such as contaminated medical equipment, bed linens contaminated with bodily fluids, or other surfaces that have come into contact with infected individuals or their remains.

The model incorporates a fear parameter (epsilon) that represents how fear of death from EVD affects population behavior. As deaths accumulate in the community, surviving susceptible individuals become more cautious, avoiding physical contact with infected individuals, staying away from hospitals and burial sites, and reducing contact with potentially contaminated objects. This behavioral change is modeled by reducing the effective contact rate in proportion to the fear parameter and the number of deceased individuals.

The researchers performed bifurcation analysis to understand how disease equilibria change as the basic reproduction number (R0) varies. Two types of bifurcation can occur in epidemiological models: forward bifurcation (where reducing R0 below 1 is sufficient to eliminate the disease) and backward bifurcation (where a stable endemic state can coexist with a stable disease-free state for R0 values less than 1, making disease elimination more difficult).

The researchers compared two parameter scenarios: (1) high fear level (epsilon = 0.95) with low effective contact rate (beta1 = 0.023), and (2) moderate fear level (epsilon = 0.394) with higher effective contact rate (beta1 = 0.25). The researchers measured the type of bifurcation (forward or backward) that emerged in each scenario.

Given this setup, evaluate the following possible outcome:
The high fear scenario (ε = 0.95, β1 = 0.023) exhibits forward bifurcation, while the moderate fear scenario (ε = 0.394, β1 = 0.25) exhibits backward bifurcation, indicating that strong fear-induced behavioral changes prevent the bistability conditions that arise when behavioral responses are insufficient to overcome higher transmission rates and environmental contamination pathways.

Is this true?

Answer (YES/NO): YES